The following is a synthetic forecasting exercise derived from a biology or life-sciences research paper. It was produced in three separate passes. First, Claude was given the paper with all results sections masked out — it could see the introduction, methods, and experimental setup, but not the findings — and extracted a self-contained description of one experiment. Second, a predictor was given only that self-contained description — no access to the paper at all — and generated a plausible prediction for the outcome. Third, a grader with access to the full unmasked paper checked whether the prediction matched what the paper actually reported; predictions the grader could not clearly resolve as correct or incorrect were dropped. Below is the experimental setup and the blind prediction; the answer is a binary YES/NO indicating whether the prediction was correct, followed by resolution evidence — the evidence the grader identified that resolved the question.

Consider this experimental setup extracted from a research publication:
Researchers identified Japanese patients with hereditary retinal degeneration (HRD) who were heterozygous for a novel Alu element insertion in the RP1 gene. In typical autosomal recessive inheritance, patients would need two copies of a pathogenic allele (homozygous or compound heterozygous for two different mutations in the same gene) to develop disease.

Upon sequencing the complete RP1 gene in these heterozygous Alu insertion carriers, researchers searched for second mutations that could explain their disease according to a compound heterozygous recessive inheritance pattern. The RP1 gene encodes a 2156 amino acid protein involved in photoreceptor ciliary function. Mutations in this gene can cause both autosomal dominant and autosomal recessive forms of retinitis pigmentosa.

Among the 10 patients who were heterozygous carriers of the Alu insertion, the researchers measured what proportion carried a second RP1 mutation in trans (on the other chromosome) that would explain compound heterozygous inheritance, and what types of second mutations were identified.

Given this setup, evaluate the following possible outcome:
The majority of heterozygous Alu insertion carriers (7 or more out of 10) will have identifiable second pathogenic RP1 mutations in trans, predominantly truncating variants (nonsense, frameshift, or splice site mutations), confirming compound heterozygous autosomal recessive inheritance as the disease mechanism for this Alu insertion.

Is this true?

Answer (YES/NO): NO